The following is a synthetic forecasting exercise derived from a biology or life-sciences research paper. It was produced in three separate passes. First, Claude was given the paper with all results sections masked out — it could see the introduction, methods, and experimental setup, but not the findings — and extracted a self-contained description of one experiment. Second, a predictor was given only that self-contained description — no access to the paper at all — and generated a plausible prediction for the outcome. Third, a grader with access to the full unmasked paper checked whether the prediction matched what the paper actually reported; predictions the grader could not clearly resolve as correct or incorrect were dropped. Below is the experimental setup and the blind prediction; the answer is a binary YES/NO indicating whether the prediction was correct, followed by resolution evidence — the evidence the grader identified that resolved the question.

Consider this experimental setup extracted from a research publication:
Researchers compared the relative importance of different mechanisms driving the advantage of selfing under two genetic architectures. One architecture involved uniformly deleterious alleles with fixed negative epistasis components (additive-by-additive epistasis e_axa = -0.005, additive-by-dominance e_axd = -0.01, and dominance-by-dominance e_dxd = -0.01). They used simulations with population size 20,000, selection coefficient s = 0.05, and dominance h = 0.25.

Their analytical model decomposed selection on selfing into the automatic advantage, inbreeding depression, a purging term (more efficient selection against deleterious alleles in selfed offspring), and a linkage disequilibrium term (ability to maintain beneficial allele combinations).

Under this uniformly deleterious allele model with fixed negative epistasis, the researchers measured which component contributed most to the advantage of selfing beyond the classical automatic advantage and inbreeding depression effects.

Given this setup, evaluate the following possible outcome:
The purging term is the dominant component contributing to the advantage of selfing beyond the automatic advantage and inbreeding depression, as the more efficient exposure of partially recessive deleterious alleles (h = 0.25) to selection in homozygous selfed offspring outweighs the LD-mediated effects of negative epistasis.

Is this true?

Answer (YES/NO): YES